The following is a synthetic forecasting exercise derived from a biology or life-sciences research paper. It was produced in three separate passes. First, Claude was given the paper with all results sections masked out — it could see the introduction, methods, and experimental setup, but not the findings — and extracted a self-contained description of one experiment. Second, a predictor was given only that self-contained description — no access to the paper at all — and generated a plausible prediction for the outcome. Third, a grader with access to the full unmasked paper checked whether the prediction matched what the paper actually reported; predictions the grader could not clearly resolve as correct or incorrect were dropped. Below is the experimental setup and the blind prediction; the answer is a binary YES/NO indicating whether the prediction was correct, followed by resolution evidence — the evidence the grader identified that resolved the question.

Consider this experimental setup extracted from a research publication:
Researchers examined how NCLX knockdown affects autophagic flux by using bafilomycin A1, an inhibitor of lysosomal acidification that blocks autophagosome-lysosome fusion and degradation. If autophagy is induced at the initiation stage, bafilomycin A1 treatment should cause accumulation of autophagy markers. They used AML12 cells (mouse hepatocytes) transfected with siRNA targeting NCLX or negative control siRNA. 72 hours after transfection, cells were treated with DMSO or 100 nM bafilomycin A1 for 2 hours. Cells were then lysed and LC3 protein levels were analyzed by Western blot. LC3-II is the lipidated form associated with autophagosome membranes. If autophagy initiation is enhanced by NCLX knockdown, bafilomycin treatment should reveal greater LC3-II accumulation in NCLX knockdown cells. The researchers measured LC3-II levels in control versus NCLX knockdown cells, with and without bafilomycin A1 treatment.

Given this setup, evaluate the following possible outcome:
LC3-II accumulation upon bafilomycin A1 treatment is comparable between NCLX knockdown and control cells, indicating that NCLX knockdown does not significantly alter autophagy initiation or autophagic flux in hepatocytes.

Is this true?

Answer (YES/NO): NO